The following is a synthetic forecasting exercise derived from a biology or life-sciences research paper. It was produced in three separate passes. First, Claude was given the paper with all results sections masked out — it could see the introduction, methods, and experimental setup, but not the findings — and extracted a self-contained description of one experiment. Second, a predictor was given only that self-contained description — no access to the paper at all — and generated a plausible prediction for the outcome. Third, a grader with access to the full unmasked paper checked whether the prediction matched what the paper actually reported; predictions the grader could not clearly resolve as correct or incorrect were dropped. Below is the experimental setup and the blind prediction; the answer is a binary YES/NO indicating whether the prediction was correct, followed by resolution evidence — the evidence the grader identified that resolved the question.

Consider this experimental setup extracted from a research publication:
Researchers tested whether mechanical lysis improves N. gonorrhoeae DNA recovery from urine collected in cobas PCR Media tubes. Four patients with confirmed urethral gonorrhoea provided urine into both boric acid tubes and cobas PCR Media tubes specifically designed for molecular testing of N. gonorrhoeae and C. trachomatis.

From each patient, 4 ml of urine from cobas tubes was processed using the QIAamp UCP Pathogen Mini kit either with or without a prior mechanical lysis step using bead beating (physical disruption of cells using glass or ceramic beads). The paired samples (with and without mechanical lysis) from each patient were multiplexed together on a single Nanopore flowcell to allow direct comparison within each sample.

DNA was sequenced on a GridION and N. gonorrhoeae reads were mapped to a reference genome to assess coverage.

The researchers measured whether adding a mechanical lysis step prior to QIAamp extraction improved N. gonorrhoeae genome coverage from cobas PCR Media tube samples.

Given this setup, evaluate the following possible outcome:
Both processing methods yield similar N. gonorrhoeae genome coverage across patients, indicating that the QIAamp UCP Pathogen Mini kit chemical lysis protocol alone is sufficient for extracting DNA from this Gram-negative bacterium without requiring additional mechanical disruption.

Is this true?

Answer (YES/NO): YES